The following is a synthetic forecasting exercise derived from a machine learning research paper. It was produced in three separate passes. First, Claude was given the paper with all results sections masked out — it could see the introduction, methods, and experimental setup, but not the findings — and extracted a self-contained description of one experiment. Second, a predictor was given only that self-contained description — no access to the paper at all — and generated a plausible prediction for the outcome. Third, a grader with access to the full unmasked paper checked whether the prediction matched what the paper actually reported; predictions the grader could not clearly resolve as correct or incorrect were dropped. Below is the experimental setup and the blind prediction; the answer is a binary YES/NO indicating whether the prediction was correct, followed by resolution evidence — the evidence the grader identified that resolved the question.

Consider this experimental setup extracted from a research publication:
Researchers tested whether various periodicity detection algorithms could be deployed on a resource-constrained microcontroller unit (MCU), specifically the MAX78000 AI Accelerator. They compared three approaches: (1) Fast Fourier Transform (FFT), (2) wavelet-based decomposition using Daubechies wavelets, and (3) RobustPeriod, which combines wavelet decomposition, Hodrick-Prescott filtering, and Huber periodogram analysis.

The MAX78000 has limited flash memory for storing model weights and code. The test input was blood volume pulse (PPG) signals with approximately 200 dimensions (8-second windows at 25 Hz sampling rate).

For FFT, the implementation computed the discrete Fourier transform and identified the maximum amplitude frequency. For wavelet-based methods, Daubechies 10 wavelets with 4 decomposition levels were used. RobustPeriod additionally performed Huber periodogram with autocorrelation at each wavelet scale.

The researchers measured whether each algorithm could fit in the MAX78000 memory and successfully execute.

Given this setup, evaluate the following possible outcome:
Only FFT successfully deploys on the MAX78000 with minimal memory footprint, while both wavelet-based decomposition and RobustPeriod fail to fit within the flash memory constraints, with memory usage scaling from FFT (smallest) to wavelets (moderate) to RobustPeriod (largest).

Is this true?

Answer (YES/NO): YES